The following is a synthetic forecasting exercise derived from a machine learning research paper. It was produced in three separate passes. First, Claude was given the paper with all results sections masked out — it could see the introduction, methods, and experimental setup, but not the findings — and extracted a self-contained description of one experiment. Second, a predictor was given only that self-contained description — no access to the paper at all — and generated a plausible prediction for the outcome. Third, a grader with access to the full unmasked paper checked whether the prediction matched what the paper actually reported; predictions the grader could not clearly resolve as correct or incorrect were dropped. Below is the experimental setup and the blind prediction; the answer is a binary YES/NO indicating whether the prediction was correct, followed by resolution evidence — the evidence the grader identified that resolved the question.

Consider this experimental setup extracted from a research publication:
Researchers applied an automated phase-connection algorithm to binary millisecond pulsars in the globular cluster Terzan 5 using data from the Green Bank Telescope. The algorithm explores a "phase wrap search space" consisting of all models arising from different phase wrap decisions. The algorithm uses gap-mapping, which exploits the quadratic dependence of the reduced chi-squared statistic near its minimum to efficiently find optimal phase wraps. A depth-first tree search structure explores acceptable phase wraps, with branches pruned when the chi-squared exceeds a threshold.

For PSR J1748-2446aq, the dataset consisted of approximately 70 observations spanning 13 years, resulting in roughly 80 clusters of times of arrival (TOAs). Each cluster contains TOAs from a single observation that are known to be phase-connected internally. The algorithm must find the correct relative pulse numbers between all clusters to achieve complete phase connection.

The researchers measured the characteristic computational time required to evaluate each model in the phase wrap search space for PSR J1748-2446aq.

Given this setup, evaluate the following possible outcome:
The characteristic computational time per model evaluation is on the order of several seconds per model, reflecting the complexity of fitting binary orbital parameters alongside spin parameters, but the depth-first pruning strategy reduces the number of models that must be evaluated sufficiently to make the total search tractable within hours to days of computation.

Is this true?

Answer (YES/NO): NO